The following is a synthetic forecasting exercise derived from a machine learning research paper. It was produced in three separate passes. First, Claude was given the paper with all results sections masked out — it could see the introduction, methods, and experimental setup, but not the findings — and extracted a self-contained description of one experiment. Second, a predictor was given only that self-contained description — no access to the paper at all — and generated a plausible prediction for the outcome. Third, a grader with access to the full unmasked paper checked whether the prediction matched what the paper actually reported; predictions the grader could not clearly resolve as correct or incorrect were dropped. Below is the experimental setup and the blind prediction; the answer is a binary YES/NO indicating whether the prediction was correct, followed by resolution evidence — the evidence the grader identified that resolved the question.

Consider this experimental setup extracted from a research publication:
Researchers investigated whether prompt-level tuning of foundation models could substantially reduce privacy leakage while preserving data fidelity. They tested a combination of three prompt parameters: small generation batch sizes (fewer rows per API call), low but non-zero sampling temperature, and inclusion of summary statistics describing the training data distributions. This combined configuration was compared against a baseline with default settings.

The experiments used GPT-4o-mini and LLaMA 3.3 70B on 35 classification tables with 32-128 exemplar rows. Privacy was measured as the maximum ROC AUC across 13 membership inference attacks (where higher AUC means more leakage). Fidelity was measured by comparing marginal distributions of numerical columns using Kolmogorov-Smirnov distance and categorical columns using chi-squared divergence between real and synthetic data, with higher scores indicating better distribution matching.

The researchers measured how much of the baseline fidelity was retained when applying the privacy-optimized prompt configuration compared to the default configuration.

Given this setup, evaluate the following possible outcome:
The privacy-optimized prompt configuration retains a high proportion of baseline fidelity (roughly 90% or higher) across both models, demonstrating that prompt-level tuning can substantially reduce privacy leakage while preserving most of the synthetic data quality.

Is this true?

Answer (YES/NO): YES